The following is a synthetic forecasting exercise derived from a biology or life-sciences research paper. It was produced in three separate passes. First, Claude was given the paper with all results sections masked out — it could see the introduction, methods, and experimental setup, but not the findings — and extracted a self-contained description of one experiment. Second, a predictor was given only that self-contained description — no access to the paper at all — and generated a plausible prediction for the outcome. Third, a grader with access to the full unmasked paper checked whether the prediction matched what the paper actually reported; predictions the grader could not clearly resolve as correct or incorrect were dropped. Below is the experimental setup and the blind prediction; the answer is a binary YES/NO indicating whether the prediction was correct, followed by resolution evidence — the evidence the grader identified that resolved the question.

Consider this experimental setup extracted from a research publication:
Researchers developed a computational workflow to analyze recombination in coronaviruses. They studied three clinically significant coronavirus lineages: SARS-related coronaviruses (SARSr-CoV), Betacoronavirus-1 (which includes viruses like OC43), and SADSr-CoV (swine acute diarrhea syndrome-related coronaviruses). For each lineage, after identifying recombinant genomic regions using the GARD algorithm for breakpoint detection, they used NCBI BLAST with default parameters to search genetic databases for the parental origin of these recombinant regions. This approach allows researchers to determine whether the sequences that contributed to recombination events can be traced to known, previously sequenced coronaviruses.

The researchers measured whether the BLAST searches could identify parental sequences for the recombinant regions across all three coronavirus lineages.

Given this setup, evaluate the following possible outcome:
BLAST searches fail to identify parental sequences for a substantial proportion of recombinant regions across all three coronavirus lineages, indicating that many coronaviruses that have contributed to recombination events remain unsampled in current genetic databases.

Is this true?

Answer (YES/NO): YES